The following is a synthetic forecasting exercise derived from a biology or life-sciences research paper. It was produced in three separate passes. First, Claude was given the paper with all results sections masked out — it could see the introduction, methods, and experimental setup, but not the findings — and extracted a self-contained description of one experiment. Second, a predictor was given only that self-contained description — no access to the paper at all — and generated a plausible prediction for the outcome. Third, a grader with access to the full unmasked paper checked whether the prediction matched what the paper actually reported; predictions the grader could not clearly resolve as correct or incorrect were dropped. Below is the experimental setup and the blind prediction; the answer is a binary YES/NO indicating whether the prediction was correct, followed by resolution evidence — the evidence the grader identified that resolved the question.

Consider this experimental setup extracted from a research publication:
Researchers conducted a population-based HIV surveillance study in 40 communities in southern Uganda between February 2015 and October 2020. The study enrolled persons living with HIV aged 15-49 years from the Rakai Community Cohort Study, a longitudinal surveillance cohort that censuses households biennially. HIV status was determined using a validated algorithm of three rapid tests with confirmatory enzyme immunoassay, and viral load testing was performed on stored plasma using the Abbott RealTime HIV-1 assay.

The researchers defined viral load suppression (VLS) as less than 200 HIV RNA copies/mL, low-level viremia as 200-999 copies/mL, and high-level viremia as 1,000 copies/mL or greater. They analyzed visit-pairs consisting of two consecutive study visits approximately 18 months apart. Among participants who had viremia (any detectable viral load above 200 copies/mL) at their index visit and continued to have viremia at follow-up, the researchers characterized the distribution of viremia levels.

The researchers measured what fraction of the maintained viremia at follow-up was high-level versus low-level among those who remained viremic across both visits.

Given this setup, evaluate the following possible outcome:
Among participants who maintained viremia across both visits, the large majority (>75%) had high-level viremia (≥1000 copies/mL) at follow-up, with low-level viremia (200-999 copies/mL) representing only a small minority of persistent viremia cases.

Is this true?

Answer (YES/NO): YES